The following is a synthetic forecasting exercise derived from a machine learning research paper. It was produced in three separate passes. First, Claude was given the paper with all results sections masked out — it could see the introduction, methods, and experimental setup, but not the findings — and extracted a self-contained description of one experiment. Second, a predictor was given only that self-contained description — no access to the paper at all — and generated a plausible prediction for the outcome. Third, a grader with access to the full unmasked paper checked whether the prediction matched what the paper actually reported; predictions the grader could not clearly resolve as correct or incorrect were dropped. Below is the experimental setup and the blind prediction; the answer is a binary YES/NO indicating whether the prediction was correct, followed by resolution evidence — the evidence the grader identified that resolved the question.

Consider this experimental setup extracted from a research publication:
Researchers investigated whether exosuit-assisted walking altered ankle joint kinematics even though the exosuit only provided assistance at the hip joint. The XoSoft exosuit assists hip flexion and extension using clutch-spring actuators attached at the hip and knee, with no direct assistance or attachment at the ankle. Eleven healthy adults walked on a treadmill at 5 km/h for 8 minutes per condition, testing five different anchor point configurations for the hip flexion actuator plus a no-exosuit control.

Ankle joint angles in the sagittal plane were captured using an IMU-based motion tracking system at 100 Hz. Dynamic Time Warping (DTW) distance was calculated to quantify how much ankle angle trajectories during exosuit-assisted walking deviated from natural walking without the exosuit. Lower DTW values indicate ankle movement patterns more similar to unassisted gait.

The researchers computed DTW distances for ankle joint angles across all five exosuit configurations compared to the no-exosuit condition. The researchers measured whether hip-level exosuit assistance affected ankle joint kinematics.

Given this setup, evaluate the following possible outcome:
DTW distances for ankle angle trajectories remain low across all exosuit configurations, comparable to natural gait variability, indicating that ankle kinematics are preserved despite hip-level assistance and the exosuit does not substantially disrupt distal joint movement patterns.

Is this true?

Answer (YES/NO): NO